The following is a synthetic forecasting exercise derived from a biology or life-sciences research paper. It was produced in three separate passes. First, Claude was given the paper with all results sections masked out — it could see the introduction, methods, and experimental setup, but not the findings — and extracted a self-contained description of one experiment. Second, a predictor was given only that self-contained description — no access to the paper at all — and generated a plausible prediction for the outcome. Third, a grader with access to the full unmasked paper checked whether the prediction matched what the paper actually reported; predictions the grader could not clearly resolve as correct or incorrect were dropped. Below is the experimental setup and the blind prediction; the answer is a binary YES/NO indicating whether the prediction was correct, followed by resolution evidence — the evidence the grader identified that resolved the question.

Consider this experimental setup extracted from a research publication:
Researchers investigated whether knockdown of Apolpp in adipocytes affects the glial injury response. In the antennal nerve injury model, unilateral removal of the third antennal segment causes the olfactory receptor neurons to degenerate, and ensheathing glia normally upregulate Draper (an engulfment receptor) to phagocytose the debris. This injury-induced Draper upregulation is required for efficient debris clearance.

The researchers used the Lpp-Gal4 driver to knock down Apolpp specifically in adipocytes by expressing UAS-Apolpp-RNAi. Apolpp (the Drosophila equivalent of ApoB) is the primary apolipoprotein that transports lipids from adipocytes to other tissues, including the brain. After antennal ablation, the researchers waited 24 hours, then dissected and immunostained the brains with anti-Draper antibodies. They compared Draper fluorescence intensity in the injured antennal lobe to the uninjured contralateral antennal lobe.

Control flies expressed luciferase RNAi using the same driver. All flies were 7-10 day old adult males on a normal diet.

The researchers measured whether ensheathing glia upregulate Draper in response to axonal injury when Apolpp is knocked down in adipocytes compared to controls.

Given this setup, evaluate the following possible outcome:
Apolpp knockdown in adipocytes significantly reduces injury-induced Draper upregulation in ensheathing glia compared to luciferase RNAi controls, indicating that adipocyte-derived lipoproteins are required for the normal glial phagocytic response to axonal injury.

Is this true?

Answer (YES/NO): YES